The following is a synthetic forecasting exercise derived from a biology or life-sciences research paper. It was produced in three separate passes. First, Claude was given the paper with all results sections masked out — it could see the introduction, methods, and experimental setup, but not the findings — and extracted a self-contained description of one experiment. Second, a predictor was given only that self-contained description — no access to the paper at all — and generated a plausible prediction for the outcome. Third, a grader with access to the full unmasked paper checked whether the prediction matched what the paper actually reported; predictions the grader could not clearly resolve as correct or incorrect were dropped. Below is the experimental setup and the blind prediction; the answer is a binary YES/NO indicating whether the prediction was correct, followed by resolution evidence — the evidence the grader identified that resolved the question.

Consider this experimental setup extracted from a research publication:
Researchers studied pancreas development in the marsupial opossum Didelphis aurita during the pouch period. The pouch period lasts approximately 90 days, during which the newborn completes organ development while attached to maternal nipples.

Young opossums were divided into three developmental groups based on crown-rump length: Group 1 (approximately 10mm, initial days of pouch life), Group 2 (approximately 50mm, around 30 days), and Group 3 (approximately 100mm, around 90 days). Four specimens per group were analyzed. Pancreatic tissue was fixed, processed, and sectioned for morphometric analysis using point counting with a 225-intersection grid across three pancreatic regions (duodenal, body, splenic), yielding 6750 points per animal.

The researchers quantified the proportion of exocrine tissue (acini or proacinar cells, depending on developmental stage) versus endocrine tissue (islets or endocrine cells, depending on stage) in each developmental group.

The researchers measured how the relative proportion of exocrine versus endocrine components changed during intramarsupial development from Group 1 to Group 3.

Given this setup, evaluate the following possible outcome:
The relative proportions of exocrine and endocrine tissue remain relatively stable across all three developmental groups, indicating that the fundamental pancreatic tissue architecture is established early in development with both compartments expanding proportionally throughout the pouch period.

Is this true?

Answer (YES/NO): NO